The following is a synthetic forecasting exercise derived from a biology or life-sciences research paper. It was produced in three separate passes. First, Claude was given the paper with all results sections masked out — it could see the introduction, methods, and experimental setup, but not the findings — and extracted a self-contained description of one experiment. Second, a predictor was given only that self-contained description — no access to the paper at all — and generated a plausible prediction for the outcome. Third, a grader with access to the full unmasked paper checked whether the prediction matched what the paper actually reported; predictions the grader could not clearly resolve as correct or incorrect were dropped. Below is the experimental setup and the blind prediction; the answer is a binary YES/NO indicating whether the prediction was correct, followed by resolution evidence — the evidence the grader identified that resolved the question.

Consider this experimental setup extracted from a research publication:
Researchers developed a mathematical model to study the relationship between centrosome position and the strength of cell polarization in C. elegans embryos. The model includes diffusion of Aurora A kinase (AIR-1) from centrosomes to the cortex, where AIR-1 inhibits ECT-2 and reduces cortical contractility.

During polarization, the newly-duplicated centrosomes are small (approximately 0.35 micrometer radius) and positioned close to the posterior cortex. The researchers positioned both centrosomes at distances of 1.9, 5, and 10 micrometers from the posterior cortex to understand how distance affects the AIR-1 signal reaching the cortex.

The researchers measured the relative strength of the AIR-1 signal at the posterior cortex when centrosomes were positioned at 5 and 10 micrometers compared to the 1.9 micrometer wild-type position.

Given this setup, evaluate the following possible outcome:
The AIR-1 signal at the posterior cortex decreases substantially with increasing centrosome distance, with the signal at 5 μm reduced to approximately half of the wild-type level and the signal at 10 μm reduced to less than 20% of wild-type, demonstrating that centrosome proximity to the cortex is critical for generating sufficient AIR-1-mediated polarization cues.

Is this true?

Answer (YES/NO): NO